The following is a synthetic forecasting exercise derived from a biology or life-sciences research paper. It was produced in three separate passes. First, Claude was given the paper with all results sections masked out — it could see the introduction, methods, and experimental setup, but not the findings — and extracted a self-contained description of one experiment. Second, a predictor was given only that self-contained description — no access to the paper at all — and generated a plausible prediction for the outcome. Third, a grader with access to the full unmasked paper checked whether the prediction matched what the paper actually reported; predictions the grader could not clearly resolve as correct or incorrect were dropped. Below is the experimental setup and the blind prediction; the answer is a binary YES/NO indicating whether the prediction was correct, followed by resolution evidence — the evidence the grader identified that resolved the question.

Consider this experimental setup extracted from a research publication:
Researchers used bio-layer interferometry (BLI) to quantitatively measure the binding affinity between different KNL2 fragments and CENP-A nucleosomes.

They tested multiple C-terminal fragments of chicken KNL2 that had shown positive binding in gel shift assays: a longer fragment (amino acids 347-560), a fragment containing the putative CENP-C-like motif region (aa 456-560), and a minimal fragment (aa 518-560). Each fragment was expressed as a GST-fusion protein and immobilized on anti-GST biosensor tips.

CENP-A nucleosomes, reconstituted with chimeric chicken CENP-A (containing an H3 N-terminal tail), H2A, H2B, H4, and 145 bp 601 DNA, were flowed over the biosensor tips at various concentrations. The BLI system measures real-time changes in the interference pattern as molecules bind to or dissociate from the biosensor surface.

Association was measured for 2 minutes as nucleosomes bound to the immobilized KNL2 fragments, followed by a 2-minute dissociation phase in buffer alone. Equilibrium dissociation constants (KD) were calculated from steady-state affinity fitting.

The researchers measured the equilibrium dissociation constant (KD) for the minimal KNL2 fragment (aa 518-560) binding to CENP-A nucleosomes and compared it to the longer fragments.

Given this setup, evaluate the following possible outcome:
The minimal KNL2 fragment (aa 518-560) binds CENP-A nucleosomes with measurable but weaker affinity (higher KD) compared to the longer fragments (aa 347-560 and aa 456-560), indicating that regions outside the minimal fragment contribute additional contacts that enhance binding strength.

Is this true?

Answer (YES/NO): YES